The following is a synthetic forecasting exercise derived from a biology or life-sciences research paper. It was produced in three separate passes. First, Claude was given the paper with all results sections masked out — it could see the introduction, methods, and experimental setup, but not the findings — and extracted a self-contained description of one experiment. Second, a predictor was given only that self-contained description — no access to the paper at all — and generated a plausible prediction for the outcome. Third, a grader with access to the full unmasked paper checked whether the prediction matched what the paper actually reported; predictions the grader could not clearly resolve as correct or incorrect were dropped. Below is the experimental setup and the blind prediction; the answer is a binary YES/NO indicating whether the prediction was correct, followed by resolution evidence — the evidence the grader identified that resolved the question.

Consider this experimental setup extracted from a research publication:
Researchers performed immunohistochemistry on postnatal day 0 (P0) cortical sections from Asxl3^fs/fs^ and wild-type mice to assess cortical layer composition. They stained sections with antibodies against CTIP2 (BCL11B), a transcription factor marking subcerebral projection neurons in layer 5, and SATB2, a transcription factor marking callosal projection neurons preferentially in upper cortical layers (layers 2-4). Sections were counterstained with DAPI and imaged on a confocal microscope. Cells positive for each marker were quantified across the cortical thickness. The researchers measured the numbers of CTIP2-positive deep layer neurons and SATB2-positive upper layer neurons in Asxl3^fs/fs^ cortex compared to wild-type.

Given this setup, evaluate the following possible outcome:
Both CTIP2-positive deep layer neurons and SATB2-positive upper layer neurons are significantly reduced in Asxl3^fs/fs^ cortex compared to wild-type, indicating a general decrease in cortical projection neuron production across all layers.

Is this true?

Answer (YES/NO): NO